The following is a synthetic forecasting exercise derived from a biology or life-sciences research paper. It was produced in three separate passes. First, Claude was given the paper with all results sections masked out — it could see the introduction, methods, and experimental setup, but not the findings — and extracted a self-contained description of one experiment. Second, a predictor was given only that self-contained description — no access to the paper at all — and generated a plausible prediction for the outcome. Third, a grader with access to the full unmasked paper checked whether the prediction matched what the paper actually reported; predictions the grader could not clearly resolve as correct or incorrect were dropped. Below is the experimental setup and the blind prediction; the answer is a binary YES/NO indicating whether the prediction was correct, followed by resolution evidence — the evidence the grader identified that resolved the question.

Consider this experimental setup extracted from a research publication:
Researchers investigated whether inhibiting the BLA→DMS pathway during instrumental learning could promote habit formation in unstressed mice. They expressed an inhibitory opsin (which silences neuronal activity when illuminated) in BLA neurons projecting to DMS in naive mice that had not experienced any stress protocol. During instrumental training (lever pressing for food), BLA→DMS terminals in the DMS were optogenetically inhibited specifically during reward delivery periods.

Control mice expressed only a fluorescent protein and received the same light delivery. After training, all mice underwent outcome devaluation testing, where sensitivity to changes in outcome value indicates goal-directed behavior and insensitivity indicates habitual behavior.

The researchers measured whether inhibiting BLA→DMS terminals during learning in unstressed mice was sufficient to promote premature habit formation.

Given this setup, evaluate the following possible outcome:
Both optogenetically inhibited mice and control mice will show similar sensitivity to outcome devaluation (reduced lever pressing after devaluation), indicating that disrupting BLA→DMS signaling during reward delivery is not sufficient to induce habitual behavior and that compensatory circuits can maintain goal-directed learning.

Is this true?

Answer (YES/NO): NO